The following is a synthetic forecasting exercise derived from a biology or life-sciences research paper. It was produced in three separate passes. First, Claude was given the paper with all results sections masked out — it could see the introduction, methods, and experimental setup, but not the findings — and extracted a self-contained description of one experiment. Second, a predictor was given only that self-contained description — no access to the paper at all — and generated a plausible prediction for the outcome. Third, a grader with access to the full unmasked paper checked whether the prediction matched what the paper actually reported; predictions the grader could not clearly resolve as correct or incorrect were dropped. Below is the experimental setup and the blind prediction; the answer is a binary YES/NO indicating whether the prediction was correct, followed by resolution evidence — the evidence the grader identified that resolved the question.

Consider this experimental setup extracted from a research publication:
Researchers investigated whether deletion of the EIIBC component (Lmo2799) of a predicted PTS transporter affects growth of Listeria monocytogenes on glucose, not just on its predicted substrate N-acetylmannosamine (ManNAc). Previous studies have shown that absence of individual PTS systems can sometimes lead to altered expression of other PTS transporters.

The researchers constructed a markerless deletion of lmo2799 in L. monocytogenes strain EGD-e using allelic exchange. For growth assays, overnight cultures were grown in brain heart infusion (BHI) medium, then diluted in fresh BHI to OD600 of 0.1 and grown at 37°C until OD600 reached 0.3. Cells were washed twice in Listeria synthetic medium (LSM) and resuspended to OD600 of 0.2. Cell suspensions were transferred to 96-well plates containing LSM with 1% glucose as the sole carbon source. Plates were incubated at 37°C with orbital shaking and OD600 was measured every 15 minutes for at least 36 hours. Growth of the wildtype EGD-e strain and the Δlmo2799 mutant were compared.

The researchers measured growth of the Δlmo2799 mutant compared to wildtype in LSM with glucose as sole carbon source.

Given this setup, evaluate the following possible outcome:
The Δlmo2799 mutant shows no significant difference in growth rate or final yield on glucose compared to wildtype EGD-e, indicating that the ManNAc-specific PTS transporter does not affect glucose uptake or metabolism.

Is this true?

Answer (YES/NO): NO